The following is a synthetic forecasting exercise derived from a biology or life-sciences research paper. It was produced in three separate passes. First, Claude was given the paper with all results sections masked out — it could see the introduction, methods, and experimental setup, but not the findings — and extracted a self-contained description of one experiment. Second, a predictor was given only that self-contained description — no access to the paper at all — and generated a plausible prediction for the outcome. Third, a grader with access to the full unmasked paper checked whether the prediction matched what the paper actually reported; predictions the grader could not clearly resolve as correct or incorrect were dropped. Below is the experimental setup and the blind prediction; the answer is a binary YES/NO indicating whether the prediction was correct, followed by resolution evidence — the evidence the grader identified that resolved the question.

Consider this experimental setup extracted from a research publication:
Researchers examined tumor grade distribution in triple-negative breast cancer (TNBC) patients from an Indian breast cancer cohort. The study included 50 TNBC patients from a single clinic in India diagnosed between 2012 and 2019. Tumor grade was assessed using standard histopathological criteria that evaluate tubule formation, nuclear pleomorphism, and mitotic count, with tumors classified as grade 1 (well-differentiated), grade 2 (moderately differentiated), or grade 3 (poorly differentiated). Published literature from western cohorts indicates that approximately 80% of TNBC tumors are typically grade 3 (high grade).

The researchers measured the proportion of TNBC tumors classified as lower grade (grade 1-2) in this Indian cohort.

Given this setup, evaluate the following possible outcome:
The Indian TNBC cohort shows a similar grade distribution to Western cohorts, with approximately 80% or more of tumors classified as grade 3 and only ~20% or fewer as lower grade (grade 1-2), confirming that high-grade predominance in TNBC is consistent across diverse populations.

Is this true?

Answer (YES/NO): NO